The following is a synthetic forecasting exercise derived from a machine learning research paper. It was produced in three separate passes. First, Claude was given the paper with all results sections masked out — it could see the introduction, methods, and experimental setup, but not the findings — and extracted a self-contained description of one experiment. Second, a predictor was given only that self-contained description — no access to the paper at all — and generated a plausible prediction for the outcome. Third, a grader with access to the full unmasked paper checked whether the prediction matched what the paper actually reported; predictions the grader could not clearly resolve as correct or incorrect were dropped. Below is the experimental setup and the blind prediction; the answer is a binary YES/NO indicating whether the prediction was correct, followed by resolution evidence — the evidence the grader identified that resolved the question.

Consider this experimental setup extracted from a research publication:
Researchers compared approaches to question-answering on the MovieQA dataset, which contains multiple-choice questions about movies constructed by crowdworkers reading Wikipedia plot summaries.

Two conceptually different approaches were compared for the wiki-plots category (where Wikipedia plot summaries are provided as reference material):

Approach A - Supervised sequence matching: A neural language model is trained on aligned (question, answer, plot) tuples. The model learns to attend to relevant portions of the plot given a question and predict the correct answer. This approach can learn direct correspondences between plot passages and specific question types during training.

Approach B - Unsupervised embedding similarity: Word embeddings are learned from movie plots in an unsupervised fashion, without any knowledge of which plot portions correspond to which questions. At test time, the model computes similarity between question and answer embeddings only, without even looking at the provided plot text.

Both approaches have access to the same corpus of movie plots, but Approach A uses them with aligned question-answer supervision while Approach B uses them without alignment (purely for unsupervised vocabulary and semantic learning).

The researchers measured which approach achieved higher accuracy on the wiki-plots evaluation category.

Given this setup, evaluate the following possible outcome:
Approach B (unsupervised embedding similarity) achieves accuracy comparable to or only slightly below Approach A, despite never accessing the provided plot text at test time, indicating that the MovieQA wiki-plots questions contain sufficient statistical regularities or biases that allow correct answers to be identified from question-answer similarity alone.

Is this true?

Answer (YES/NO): NO